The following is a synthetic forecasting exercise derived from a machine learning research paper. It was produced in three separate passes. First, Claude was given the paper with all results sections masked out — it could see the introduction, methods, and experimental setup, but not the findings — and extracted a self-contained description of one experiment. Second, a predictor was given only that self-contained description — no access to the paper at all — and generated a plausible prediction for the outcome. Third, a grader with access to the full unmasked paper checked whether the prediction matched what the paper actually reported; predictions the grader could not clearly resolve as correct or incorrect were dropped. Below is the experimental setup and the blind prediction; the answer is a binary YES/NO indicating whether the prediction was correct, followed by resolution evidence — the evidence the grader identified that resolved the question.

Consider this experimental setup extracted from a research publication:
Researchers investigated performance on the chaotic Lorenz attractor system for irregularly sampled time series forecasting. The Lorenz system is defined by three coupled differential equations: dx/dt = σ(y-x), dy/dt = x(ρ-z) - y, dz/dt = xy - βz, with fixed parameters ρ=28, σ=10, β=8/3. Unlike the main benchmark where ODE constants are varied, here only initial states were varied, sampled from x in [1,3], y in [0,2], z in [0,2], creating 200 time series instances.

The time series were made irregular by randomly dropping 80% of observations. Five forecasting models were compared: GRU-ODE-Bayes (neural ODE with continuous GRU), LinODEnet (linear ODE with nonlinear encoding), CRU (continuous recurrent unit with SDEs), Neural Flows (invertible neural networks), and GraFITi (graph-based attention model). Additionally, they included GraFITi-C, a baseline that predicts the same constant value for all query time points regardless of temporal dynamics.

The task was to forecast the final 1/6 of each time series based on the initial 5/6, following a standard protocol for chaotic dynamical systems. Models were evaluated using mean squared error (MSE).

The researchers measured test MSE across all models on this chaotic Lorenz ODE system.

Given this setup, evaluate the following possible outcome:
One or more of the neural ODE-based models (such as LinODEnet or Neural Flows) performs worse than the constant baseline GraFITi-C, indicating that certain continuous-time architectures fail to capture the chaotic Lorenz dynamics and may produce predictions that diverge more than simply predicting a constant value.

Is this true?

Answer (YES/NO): YES